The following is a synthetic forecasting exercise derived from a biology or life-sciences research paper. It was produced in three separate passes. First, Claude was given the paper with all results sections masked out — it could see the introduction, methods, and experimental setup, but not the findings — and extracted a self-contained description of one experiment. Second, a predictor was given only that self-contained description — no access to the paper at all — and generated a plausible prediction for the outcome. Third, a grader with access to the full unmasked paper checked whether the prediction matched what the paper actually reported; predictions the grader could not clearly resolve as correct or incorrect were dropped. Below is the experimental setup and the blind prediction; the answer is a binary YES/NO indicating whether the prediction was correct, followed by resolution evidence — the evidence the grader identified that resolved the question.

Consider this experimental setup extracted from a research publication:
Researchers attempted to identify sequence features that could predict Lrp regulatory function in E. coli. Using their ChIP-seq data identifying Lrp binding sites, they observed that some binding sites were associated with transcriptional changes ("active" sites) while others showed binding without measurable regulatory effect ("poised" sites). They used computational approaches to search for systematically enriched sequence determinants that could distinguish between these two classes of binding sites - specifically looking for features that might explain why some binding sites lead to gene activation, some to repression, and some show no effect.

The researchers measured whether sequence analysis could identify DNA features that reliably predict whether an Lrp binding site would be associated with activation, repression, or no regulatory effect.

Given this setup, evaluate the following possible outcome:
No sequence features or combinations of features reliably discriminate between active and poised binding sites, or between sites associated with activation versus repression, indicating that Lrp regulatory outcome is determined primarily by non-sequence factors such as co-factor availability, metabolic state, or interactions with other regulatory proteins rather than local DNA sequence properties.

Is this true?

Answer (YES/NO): YES